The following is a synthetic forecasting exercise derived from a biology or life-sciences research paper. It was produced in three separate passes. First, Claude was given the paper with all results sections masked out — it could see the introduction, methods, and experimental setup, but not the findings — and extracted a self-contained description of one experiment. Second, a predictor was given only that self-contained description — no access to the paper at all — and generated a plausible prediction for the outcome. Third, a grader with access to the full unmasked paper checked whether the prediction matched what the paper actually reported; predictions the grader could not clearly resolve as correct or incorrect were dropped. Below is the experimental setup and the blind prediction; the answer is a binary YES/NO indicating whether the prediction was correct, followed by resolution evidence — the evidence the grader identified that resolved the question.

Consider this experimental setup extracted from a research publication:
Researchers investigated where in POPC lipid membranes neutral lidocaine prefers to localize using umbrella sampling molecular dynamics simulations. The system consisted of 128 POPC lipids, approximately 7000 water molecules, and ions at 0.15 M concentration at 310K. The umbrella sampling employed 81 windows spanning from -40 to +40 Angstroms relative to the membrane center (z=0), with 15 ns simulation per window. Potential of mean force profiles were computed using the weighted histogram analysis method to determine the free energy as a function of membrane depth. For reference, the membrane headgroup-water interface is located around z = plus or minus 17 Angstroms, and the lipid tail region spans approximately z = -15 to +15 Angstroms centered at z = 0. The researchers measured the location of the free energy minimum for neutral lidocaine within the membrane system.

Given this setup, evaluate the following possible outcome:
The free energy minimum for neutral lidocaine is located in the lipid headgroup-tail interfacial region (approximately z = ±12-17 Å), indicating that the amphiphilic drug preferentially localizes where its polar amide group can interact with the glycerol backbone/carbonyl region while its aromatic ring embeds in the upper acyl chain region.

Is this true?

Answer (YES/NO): YES